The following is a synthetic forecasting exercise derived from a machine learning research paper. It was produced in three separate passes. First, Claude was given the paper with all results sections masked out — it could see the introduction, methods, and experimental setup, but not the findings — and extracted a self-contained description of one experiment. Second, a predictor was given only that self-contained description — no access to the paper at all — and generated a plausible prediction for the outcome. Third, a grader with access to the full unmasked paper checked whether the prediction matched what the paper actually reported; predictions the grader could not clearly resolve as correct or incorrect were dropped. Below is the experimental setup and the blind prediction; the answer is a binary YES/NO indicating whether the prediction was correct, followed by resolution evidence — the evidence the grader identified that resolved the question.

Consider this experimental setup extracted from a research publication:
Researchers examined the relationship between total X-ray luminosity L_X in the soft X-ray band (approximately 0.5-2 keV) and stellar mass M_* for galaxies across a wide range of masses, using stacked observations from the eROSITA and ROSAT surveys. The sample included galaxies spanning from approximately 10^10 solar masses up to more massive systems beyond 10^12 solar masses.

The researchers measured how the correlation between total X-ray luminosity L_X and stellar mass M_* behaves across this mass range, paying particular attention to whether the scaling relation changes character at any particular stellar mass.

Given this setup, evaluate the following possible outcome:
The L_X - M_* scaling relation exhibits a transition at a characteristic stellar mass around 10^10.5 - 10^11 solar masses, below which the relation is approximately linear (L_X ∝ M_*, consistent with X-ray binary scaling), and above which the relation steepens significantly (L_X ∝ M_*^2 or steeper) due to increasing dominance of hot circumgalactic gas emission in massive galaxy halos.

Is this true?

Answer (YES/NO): NO